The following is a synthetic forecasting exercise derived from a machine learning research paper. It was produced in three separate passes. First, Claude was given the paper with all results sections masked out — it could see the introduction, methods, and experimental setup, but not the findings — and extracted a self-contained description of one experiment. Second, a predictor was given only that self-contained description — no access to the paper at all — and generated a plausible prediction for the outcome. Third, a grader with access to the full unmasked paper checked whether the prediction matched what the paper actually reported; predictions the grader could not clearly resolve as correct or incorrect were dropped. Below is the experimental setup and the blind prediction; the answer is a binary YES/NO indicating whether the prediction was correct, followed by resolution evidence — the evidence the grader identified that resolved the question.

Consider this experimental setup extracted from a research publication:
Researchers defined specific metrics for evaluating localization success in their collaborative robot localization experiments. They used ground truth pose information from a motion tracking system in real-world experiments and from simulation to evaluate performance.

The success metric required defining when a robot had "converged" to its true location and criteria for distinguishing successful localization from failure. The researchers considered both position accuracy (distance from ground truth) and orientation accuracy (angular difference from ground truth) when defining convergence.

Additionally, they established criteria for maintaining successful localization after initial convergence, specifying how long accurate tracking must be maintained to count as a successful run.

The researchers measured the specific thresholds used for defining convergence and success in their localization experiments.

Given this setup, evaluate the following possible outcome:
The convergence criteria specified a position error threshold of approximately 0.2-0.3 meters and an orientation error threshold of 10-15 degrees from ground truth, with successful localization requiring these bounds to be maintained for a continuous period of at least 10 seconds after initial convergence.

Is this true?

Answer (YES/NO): NO